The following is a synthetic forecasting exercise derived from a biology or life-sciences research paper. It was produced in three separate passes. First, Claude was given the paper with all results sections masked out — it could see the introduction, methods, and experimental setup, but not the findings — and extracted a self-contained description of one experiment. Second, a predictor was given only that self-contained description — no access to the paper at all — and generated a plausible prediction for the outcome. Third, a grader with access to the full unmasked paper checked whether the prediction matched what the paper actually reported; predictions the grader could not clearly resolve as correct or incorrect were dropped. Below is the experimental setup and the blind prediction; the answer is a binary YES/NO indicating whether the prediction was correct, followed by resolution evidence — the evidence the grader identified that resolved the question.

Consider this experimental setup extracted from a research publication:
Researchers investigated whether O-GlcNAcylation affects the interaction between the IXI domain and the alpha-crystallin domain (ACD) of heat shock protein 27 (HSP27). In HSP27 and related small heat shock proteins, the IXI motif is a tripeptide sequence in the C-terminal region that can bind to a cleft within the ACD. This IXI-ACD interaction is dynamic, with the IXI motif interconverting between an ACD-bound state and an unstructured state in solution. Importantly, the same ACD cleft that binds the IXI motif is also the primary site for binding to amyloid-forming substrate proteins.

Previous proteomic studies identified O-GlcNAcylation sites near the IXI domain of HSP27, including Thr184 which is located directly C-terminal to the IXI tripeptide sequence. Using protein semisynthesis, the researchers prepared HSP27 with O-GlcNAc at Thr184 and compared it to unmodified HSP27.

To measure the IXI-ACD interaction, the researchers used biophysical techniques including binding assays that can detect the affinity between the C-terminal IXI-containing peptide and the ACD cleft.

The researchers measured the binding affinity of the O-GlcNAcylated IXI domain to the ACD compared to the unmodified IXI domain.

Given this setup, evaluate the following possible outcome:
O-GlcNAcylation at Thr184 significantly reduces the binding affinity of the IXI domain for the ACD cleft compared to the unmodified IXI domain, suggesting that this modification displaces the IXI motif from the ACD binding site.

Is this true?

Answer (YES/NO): YES